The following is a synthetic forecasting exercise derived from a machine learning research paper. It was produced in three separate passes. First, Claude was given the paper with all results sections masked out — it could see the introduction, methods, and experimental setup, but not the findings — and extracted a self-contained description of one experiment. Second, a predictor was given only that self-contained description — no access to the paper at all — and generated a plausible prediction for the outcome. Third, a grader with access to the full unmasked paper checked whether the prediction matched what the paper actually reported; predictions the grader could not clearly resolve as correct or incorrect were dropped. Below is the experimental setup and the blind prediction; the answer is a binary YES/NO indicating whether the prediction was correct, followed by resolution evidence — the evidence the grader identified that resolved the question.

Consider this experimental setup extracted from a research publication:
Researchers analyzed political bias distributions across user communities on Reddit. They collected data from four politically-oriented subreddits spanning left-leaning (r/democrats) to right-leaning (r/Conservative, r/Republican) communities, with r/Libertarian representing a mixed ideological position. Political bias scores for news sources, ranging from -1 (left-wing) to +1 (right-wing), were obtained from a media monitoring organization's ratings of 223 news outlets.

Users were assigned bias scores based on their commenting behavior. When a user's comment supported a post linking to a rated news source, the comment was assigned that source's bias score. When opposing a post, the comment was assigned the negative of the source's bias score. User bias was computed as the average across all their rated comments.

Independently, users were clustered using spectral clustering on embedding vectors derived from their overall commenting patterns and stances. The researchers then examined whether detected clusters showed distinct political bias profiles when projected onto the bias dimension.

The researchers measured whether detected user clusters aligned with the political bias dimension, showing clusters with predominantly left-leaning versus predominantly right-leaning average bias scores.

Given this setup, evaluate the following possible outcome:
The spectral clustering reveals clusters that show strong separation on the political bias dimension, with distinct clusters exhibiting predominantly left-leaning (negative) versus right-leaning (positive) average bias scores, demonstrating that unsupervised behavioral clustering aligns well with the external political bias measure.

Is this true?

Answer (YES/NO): NO